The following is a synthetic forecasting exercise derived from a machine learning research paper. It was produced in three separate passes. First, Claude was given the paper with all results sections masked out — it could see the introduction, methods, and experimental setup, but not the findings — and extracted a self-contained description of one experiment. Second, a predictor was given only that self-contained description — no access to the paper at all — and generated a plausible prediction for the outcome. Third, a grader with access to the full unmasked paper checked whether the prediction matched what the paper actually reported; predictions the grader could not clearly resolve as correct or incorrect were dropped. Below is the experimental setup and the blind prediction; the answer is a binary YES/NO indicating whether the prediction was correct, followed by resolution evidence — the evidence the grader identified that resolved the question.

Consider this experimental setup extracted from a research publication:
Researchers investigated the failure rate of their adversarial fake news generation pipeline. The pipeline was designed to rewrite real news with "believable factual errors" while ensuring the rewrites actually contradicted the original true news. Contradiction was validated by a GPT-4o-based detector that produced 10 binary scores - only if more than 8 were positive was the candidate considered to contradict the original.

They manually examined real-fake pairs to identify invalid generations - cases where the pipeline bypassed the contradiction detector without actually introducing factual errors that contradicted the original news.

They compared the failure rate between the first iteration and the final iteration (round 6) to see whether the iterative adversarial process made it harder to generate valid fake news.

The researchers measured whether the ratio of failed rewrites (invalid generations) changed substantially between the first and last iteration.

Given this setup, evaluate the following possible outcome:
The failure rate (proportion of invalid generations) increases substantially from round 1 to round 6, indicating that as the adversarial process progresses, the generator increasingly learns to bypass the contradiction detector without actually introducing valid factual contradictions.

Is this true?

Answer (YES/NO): NO